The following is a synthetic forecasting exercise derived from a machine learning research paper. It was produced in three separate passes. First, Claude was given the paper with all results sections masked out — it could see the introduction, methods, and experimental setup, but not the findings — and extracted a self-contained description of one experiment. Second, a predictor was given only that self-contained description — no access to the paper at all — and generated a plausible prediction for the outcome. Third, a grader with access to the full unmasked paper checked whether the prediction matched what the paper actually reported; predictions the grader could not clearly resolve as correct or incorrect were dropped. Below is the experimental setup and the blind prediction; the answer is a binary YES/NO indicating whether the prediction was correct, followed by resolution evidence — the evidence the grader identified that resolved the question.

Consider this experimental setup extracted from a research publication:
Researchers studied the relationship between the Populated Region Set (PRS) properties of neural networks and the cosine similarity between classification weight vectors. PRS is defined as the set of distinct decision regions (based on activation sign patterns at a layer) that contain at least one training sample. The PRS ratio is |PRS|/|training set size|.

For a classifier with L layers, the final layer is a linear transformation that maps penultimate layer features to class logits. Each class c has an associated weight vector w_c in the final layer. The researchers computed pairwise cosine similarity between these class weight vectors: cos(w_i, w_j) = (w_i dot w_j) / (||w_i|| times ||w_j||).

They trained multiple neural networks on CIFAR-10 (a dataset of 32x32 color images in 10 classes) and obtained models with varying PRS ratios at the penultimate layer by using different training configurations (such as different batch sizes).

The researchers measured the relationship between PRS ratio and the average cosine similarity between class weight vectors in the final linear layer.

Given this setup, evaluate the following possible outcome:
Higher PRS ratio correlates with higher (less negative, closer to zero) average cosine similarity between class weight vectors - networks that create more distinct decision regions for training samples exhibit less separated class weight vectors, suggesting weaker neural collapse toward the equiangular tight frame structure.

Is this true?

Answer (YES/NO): NO